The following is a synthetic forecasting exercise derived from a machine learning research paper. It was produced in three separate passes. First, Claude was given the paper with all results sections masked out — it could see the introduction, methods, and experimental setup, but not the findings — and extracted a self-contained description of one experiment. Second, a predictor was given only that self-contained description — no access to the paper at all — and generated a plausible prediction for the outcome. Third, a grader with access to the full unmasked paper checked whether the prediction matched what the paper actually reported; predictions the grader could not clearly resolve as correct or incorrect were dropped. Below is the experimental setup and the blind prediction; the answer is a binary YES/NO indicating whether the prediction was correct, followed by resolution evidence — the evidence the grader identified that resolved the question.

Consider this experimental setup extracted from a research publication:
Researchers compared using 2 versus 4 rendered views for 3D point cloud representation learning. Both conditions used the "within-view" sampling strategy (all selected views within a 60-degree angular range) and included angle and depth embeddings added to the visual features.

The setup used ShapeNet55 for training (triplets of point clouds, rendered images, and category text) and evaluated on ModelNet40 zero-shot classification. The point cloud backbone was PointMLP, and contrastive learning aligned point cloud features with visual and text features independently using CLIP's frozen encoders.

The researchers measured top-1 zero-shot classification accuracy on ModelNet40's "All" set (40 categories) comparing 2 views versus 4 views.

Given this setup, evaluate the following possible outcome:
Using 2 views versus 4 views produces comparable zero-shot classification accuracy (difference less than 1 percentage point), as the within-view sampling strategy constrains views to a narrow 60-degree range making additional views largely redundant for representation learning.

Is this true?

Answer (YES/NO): YES